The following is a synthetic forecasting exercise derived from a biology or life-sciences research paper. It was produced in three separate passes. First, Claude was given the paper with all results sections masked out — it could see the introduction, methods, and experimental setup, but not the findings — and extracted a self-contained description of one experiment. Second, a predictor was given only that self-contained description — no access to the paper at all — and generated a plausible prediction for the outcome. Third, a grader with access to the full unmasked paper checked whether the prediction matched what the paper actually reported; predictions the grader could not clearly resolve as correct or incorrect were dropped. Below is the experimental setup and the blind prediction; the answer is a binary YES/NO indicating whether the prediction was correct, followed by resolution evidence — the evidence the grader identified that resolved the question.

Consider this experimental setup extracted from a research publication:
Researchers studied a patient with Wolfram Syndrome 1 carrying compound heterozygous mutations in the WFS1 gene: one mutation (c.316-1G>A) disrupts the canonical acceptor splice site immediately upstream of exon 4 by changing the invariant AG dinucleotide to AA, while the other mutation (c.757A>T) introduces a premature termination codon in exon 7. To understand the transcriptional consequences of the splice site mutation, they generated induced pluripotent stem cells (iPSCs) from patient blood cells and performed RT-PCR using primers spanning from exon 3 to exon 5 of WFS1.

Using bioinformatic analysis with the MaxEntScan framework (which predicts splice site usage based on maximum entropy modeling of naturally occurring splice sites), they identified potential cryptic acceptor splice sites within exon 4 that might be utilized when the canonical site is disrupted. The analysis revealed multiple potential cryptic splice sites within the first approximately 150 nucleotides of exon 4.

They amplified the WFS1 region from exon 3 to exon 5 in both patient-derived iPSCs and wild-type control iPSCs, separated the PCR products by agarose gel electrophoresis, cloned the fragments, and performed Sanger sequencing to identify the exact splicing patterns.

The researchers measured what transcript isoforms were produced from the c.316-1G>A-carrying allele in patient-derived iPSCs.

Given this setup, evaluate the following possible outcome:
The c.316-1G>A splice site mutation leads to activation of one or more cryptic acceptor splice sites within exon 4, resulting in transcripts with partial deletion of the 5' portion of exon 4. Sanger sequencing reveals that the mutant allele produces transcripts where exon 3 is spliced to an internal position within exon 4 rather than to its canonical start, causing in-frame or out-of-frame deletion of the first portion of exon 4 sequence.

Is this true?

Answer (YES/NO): NO